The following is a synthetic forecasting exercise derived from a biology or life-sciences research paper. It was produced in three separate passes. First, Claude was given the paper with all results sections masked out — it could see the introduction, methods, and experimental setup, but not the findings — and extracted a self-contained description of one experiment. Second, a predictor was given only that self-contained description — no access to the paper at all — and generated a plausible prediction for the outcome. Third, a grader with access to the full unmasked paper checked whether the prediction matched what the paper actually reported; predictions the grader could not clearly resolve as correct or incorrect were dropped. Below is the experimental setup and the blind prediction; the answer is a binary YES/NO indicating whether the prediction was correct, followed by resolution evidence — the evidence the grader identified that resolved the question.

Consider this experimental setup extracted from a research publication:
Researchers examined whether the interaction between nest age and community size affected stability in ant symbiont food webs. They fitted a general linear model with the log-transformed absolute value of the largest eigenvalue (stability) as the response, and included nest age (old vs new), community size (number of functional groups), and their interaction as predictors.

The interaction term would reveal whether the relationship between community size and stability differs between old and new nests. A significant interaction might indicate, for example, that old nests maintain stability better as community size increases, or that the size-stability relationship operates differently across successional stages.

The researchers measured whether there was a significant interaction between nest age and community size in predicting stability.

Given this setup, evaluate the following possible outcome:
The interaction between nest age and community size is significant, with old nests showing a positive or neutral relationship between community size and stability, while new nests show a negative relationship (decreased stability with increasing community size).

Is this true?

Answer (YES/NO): NO